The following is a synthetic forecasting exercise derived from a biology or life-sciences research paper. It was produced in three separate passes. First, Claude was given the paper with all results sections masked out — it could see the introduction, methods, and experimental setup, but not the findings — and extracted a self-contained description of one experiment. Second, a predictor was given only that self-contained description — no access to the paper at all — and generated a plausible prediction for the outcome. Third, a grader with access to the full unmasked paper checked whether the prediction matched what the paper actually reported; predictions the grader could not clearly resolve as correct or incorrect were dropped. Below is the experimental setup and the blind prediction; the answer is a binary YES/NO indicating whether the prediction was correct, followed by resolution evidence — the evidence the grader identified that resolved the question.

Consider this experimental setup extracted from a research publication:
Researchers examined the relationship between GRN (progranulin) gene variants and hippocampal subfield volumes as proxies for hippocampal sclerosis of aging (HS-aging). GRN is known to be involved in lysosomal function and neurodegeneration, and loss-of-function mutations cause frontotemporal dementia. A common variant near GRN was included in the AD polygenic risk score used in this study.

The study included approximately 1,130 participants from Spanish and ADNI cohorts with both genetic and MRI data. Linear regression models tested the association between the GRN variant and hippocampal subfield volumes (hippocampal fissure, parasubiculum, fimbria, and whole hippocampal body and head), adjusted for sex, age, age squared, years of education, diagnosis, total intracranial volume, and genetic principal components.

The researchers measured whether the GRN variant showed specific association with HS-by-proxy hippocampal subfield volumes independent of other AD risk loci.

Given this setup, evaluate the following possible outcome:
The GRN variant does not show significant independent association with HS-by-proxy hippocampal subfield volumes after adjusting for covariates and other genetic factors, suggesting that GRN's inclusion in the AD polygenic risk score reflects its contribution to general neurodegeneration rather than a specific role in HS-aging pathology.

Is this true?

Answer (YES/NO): NO